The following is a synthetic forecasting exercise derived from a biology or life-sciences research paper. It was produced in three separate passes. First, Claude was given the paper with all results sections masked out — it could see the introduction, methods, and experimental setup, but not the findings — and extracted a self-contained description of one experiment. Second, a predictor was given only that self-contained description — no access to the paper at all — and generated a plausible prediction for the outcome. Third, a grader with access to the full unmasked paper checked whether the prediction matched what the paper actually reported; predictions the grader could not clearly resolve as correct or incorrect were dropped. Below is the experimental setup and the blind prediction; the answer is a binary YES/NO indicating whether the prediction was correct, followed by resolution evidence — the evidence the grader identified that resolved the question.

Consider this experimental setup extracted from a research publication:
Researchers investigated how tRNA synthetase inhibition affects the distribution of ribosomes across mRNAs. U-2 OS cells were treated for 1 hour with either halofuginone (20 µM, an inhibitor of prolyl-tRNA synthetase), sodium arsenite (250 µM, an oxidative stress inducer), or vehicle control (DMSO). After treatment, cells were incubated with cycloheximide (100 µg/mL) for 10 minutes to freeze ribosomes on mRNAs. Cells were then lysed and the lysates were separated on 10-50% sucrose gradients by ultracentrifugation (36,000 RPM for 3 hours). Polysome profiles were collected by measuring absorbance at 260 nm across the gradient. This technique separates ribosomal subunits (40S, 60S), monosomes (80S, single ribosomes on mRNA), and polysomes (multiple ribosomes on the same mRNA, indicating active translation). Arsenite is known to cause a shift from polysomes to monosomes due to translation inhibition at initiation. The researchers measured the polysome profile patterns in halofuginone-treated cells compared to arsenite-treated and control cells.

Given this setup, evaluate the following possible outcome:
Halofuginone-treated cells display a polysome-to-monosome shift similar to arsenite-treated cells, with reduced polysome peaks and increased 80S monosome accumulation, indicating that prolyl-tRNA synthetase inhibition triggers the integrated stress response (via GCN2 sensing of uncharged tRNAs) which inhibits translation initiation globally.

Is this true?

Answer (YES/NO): NO